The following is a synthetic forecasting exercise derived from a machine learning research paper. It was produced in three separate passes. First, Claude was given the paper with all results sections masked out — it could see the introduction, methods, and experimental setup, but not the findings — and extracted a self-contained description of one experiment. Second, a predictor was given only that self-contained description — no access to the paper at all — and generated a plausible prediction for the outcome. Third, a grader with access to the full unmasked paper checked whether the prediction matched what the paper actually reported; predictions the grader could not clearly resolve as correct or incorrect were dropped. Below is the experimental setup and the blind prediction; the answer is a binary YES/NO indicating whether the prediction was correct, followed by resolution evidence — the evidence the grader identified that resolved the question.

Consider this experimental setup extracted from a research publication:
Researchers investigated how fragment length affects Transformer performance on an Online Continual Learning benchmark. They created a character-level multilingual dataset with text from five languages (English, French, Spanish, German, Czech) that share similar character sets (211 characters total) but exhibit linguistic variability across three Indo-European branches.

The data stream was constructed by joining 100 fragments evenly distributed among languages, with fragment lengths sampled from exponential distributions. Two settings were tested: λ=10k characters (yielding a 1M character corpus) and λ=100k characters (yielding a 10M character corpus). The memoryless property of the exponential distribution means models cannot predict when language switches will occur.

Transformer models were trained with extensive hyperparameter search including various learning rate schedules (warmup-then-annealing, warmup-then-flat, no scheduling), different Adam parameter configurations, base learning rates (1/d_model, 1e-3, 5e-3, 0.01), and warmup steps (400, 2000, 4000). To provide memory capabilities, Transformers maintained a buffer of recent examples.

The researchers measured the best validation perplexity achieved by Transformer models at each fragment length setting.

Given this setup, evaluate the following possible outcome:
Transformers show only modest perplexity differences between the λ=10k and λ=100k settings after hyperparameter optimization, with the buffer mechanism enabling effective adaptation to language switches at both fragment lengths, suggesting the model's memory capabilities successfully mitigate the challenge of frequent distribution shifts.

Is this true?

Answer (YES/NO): NO